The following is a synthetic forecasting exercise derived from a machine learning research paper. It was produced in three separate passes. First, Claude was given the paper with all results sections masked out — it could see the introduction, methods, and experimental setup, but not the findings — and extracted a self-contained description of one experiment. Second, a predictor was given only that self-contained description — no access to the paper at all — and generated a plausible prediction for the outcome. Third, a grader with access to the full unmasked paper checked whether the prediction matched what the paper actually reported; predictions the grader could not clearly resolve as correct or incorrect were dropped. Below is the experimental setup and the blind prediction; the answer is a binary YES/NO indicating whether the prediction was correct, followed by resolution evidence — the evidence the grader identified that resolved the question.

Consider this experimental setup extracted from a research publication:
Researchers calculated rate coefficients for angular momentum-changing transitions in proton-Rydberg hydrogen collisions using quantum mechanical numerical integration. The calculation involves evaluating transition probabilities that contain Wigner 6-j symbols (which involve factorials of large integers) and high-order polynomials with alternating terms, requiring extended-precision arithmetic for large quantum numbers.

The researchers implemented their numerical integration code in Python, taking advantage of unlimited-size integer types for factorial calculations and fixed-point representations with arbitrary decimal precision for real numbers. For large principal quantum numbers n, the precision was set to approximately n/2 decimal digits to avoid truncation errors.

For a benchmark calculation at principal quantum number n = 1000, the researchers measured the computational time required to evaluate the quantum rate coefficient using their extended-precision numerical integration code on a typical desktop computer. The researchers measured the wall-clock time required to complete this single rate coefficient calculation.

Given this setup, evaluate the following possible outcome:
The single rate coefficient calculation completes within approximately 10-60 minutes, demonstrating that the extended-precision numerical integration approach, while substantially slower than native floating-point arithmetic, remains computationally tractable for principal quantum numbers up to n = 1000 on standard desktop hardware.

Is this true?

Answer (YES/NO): NO